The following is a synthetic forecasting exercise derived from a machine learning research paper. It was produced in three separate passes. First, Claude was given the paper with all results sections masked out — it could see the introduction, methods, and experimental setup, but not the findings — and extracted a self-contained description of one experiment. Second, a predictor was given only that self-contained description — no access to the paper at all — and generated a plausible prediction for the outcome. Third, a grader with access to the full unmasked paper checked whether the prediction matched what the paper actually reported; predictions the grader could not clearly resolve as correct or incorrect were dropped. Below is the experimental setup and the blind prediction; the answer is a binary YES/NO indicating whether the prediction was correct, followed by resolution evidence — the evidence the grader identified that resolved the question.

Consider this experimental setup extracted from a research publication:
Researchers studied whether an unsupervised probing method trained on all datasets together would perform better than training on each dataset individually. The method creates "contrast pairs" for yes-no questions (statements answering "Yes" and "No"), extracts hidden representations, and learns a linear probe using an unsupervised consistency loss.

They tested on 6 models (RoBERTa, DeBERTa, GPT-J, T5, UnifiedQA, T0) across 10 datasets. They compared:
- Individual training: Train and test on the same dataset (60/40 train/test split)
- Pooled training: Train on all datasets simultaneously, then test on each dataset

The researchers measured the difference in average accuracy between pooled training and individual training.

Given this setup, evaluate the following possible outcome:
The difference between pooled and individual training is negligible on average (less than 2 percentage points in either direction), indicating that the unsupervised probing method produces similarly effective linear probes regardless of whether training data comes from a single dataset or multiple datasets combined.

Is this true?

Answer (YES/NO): YES